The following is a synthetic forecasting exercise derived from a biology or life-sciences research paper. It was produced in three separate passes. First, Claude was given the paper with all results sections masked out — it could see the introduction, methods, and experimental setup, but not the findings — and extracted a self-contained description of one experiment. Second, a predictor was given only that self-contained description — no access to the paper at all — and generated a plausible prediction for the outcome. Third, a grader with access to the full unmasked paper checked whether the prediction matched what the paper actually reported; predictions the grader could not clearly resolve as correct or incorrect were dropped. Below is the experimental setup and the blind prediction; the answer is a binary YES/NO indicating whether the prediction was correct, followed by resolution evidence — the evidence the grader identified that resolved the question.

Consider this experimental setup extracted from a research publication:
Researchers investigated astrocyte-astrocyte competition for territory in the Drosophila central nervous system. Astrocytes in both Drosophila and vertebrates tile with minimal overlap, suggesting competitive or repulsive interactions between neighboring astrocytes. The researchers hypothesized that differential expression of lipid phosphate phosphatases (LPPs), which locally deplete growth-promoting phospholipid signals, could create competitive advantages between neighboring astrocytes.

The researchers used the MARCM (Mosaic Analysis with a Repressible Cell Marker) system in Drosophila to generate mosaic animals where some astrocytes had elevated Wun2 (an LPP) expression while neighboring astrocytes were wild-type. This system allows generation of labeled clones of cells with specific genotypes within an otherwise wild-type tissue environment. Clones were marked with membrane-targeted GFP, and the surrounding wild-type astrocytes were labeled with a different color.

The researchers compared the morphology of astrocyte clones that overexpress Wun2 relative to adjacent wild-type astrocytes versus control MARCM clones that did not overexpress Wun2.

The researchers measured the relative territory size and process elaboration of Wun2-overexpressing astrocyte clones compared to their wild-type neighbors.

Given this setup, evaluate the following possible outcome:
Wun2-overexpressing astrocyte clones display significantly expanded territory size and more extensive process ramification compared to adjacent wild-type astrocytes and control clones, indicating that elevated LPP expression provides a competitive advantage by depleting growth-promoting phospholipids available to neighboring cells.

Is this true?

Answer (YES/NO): YES